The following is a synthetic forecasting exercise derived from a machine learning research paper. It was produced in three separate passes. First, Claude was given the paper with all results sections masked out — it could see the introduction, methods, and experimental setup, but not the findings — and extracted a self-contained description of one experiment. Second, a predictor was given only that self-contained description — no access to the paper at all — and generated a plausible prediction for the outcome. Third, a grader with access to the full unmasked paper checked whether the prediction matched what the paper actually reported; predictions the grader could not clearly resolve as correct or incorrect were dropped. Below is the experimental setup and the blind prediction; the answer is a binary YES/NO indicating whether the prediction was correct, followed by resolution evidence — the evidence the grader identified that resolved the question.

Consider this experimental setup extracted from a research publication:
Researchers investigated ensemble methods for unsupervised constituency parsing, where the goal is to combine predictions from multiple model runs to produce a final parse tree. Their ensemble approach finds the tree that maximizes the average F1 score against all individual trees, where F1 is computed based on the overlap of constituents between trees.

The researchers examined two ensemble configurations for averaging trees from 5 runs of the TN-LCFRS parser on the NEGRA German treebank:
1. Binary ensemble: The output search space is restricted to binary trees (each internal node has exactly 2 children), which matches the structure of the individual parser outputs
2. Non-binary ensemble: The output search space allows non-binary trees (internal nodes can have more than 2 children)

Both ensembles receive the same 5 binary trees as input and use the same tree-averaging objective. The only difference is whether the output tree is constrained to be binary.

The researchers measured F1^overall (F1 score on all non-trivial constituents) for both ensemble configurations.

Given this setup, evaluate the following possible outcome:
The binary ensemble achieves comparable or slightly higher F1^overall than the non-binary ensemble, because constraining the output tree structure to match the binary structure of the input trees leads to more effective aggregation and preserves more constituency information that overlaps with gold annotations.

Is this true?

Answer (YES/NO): NO